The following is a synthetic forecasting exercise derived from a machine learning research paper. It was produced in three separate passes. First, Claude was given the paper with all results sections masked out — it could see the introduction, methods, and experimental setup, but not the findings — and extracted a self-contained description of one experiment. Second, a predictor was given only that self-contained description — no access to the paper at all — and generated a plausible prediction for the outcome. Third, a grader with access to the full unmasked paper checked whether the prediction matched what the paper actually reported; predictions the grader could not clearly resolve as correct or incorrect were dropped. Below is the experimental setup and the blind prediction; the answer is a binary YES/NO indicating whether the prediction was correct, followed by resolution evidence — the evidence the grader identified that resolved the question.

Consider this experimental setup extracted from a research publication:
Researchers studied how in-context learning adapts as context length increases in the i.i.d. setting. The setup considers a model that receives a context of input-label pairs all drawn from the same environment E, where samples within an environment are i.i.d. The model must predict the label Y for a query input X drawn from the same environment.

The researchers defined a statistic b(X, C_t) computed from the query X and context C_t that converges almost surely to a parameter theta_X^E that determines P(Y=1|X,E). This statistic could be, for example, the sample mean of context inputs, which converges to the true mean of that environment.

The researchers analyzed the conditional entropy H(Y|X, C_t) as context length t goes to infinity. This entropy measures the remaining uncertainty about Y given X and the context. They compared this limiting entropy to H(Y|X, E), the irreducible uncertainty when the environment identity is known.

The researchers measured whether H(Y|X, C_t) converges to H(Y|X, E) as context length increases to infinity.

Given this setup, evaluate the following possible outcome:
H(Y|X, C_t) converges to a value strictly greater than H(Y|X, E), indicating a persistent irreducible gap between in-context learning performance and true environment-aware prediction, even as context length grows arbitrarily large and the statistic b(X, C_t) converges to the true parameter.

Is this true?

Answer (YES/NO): NO